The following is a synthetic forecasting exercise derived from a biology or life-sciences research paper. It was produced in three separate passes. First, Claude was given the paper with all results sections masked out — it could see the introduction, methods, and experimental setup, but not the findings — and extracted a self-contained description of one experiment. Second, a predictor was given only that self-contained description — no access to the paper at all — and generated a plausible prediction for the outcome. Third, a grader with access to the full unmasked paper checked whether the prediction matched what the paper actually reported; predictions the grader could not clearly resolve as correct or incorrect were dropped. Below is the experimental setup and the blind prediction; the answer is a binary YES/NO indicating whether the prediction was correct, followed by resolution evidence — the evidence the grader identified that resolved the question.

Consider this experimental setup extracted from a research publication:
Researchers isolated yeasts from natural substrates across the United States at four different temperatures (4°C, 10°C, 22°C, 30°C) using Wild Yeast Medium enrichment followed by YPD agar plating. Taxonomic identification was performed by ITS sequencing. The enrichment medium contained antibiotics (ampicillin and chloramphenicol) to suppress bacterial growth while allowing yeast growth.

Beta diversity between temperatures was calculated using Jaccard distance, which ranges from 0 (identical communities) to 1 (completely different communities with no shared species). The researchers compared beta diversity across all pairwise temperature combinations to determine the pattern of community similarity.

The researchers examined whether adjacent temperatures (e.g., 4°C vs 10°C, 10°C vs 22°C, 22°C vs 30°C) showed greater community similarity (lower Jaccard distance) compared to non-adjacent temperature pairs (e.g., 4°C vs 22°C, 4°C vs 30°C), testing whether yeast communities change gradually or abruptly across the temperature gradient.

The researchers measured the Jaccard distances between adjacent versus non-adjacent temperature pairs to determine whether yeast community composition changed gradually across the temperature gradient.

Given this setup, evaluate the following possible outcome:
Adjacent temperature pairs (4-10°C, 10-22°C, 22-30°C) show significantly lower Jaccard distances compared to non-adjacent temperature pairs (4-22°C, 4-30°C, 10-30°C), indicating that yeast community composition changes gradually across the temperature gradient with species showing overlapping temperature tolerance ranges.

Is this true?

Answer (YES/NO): NO